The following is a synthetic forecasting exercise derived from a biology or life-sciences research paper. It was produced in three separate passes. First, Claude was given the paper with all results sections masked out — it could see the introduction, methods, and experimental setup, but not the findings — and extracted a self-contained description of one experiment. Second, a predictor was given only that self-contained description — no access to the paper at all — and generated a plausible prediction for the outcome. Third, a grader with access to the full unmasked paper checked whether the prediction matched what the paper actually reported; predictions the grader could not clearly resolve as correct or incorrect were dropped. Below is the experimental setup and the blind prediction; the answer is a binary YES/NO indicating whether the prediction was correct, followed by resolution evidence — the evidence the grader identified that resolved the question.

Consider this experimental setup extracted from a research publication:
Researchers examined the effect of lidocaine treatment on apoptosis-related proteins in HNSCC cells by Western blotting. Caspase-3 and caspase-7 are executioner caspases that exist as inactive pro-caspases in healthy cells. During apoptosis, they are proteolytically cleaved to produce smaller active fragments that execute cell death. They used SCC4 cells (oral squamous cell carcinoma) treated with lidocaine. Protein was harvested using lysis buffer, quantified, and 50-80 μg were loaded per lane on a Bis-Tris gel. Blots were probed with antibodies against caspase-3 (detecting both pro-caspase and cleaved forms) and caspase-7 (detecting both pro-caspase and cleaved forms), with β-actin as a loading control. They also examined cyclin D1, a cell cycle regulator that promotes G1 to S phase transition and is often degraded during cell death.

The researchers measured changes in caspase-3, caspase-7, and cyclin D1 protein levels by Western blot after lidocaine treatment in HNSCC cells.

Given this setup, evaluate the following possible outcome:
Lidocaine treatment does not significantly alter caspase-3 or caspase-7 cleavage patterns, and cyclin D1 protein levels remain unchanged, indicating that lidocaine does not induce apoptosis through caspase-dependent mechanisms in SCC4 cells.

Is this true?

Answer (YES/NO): NO